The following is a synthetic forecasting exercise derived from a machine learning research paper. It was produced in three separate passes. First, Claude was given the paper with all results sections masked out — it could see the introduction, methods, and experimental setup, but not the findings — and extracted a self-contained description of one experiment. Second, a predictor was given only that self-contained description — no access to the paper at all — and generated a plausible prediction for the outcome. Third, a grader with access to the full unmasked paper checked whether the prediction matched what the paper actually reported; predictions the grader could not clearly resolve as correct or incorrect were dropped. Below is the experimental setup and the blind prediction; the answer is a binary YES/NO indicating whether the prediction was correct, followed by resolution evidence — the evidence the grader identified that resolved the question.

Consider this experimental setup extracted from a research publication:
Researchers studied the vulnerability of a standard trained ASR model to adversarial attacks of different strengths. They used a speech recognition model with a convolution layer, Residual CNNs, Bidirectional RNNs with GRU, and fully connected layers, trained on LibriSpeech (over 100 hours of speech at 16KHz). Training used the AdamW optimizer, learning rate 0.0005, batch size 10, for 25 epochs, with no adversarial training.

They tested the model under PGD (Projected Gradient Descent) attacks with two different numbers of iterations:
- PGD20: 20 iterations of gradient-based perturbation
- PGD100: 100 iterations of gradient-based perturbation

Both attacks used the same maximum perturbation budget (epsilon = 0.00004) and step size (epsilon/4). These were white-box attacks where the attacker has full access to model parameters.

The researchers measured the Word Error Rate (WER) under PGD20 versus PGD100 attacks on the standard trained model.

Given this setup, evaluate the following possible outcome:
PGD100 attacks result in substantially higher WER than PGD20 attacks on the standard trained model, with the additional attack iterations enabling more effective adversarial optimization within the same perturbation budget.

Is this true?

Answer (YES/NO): YES